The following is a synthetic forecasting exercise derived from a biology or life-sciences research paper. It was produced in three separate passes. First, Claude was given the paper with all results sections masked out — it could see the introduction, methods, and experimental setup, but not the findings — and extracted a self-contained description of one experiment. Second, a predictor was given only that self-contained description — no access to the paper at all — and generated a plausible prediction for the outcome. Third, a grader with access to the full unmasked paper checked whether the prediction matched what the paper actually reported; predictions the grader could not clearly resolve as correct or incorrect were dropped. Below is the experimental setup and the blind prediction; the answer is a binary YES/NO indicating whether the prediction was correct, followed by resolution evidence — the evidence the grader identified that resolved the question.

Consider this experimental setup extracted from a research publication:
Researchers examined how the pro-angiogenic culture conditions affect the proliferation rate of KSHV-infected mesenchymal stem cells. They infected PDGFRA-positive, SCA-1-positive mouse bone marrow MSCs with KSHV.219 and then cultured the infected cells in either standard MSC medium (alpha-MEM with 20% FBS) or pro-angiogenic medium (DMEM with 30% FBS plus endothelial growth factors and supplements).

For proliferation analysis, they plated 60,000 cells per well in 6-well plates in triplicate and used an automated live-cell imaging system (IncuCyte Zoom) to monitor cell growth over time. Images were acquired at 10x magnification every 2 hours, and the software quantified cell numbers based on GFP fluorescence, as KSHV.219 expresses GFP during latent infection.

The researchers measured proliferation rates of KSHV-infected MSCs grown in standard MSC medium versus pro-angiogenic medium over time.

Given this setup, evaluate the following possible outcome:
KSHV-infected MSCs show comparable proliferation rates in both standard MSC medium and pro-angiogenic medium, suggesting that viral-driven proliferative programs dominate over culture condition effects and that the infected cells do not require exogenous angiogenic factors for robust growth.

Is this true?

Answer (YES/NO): NO